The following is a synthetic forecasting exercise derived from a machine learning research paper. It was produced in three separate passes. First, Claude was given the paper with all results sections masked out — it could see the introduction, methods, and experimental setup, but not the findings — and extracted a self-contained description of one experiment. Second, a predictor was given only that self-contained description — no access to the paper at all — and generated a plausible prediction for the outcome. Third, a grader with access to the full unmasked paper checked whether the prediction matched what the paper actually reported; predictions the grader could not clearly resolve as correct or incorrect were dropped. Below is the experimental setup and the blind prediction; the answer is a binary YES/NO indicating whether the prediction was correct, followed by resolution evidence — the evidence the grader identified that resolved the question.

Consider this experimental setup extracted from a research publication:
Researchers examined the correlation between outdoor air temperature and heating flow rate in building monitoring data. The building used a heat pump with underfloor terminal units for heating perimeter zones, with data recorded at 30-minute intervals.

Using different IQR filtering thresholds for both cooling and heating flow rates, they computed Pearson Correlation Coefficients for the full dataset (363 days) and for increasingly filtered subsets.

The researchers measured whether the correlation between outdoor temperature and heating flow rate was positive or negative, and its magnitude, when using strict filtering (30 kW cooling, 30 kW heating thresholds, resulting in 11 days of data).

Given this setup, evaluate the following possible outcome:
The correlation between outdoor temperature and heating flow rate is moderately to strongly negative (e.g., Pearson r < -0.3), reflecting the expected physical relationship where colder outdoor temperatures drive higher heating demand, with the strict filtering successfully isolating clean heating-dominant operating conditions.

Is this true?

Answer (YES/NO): YES